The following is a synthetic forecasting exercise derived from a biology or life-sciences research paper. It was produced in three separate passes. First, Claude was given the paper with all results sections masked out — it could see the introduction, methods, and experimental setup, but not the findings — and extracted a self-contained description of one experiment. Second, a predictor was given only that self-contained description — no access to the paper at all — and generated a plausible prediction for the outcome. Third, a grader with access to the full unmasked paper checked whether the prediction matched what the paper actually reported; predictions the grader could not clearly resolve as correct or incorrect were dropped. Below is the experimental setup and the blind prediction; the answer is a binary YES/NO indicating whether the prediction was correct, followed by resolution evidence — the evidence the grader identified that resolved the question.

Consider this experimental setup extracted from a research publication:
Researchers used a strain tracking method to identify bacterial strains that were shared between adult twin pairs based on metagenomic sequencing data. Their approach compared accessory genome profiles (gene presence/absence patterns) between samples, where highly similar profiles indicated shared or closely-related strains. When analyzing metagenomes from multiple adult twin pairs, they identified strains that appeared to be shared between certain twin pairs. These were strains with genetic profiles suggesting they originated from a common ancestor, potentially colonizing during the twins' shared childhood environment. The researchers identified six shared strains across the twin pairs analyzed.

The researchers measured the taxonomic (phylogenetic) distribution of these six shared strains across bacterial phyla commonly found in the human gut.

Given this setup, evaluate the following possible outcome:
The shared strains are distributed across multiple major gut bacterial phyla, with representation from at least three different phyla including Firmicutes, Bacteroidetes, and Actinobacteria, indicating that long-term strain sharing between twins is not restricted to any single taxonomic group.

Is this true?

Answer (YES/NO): NO